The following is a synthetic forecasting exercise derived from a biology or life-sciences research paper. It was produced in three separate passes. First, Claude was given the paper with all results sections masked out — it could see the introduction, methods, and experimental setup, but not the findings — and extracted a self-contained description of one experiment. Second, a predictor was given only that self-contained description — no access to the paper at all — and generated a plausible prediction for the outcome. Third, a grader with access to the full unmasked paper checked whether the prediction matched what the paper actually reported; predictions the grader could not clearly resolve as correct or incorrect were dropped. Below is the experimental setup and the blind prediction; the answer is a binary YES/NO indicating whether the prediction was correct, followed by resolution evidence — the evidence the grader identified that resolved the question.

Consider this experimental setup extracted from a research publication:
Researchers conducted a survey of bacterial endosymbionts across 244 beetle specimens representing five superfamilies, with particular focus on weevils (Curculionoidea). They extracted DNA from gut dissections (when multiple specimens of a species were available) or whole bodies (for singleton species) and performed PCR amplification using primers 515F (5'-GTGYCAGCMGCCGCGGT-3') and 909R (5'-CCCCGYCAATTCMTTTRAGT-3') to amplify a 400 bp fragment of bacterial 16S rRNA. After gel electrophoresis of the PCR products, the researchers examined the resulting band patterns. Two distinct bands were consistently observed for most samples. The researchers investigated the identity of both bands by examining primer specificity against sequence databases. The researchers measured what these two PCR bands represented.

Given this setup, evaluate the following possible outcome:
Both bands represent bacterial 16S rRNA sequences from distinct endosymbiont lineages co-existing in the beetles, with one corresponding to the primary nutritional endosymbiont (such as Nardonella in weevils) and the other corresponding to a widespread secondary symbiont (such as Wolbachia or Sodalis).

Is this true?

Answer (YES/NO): NO